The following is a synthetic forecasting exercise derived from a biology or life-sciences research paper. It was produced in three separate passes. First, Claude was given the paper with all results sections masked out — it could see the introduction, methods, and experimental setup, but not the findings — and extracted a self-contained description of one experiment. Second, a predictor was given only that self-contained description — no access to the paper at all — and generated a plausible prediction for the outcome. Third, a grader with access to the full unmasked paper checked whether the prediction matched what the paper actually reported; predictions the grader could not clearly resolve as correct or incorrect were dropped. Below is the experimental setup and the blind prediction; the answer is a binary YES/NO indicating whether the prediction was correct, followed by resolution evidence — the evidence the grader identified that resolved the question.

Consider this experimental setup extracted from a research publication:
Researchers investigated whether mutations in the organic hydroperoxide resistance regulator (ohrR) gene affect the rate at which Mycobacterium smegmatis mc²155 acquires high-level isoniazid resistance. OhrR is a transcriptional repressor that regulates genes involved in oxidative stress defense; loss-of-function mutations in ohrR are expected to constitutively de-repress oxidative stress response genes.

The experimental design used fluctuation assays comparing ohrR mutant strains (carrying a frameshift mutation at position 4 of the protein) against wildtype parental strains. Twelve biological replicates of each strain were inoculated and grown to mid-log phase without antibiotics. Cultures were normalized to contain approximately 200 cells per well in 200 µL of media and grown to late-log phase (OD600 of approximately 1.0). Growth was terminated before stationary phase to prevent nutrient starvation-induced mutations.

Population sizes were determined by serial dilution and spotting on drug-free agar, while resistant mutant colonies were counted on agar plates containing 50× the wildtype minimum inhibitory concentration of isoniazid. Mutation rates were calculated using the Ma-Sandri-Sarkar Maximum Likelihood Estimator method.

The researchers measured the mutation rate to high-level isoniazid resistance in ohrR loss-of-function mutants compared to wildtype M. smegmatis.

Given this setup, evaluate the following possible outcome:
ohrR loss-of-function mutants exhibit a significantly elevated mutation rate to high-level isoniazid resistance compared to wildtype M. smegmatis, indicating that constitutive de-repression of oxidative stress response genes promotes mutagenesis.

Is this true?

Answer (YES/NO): NO